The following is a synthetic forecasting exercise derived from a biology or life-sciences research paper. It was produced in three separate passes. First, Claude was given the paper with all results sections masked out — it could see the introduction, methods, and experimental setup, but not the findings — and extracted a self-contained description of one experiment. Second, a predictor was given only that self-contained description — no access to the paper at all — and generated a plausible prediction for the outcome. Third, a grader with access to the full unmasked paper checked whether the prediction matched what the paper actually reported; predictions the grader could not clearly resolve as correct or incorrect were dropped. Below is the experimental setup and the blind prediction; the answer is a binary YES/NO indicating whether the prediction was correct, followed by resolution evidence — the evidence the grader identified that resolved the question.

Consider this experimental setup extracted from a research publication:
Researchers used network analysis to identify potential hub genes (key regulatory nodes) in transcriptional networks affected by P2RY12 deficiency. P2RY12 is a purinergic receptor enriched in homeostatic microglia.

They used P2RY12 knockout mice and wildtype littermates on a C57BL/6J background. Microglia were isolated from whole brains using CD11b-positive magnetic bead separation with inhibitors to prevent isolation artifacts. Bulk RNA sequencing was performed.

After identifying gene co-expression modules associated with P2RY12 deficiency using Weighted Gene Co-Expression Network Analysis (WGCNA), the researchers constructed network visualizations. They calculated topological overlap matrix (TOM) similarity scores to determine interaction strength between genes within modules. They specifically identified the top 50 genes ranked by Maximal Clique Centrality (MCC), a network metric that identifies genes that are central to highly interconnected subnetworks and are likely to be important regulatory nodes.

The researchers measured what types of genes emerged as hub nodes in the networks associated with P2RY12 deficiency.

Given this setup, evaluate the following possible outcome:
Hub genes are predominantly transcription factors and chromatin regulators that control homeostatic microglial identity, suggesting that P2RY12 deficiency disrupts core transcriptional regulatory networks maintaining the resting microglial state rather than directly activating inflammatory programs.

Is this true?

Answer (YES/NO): NO